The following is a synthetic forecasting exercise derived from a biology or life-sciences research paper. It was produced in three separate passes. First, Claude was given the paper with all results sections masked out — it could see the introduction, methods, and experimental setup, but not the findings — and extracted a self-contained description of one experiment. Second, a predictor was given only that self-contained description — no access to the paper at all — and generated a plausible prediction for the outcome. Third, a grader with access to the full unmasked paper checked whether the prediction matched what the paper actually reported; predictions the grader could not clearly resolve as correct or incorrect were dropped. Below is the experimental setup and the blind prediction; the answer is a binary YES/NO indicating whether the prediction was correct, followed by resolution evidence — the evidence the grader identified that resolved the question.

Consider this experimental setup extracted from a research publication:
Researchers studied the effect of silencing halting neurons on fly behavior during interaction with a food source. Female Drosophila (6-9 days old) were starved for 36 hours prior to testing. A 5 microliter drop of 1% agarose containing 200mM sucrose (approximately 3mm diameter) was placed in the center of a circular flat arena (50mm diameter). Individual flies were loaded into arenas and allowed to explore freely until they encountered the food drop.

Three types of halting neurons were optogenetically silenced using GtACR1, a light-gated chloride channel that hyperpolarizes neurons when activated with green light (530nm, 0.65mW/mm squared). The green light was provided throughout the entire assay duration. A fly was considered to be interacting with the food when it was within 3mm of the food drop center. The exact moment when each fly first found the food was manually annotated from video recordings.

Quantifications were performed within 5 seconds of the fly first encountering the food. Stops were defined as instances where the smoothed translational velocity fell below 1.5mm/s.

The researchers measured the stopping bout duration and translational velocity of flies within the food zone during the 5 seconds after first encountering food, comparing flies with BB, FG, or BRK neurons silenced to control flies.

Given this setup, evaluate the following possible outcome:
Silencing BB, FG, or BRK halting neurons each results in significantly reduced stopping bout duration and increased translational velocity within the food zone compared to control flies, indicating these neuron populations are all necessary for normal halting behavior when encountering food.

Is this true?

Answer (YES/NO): NO